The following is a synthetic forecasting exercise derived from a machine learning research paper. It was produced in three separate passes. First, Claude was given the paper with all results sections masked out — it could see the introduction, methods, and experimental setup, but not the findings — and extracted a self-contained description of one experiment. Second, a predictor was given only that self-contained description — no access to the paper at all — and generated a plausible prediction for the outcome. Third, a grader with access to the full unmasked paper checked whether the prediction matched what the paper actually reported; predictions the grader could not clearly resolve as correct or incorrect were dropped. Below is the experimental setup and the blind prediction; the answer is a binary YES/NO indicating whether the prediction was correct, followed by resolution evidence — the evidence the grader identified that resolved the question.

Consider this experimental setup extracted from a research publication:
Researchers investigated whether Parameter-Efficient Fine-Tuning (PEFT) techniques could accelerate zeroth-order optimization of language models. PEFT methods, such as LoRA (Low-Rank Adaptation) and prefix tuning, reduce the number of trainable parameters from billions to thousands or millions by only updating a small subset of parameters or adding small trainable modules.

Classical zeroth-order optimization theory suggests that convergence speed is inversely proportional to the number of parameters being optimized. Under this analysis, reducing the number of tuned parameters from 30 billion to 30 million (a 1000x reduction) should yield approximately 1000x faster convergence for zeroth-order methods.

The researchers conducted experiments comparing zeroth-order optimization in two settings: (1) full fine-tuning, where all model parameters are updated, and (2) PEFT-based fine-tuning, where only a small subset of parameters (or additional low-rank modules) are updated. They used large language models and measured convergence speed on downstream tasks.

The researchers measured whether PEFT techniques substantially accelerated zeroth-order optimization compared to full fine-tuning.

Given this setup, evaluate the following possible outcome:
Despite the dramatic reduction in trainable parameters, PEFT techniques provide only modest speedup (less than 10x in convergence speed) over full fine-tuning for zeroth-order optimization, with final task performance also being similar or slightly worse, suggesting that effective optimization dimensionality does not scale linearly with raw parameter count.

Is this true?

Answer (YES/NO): NO